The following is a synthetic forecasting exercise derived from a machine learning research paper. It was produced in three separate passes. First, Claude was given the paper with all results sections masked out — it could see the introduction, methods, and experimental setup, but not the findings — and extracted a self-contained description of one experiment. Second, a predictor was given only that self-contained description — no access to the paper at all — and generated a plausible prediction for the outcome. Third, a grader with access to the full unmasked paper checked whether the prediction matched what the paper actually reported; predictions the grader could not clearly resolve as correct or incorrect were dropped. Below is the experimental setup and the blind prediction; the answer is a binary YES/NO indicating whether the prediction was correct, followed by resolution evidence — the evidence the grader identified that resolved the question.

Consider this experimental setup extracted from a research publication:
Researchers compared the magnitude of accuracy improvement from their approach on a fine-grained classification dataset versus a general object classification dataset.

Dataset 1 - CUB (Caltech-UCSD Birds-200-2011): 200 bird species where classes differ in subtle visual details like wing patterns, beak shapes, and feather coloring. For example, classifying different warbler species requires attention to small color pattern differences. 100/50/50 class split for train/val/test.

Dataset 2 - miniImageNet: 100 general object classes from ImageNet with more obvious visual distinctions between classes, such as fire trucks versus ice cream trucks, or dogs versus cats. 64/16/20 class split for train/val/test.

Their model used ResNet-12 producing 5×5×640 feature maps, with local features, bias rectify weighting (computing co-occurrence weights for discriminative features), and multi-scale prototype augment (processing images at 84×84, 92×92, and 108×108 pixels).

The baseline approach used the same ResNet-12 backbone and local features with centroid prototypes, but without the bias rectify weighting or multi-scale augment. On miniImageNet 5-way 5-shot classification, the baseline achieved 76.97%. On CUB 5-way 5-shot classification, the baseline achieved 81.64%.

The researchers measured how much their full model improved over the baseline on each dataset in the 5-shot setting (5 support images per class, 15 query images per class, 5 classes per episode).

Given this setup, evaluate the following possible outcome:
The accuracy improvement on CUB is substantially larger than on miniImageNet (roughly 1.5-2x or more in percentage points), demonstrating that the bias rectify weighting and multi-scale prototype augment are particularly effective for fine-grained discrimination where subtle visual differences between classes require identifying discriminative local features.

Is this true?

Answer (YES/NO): YES